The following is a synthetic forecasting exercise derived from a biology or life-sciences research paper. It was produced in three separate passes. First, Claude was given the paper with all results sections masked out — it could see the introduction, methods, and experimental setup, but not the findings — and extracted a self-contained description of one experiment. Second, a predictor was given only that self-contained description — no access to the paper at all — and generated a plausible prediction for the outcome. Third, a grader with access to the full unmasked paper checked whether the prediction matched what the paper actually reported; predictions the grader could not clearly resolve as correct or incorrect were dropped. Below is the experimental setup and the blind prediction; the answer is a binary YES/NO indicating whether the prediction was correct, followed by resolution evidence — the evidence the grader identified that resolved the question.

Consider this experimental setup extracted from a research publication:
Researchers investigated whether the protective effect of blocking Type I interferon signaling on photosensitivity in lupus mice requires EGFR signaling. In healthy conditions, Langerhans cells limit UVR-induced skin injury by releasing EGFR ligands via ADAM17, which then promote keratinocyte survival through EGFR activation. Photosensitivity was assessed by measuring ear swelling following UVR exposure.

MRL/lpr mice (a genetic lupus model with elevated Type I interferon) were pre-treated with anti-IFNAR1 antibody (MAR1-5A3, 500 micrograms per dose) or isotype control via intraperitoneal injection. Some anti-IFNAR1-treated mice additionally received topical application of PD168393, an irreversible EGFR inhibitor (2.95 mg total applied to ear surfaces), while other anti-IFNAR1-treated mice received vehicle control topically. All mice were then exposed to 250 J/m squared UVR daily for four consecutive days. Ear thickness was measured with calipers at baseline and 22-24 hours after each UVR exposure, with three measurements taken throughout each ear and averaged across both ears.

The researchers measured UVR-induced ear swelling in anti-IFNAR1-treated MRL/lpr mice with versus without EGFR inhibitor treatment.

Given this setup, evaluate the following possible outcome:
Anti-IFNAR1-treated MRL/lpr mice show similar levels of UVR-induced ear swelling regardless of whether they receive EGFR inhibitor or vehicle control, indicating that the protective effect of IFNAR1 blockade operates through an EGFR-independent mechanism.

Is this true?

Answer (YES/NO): NO